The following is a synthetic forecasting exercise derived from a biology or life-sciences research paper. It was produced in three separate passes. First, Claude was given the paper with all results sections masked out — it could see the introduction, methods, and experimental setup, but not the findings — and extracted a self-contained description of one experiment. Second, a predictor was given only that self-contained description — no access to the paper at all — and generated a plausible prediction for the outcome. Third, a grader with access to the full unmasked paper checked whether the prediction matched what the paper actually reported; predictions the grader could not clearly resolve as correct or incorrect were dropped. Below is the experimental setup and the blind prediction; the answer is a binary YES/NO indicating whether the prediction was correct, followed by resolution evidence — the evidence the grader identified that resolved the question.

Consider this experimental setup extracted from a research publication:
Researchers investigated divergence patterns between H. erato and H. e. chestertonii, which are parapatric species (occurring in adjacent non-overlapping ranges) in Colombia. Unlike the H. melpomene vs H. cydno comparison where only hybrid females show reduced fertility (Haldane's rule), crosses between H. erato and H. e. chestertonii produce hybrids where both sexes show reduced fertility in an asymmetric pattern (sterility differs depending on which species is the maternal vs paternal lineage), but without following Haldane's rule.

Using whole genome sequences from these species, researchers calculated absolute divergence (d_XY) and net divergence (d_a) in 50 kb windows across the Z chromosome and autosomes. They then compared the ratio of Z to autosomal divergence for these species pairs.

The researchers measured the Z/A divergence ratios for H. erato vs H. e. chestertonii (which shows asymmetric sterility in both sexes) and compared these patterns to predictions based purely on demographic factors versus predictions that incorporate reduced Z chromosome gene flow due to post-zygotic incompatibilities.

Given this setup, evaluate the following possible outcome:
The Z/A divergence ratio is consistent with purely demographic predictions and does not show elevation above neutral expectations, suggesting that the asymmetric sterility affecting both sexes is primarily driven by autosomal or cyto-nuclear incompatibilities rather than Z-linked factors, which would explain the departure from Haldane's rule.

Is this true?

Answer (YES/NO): NO